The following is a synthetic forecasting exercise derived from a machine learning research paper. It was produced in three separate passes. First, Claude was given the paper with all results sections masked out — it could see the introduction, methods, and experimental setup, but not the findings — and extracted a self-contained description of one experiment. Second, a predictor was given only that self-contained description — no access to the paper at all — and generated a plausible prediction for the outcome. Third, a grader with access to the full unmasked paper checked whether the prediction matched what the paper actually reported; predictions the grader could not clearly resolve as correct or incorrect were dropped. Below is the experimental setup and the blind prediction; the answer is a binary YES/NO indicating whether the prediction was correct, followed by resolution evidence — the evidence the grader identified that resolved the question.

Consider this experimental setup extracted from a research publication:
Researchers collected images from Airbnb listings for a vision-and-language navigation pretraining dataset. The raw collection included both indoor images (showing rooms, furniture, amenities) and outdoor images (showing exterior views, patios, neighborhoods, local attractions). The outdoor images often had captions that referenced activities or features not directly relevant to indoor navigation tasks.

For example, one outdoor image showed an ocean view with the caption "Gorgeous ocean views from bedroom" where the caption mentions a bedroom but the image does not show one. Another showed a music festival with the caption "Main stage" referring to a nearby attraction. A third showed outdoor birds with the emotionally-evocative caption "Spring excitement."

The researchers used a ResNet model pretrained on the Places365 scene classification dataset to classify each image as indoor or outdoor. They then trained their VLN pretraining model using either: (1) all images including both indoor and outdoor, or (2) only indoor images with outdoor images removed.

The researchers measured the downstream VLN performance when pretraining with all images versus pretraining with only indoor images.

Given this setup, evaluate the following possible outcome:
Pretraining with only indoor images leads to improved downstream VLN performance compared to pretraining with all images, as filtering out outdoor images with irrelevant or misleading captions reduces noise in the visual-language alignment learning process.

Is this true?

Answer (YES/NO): YES